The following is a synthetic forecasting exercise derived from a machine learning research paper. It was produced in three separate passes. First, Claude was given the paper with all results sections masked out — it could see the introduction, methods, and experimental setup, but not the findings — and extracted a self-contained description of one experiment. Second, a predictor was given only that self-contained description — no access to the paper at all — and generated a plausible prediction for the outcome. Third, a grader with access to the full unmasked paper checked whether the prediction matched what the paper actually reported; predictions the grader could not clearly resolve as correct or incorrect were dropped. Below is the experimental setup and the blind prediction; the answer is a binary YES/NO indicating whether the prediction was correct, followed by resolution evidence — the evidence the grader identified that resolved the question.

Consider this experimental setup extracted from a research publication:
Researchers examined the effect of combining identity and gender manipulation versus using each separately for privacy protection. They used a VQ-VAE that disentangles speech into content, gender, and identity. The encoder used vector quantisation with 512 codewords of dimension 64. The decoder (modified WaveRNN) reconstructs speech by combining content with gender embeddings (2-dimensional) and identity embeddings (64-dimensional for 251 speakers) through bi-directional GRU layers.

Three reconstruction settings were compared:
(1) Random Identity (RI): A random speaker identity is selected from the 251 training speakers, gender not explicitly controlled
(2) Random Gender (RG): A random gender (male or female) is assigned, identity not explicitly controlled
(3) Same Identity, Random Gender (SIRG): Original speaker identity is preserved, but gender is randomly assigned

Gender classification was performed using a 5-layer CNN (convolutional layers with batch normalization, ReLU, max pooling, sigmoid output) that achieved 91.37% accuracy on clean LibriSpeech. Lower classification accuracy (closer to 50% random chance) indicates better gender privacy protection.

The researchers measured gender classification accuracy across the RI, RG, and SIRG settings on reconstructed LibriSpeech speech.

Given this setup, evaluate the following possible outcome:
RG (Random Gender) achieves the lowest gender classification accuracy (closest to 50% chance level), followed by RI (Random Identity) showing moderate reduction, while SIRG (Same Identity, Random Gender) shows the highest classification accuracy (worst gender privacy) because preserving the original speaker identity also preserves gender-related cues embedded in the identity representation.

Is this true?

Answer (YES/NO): NO